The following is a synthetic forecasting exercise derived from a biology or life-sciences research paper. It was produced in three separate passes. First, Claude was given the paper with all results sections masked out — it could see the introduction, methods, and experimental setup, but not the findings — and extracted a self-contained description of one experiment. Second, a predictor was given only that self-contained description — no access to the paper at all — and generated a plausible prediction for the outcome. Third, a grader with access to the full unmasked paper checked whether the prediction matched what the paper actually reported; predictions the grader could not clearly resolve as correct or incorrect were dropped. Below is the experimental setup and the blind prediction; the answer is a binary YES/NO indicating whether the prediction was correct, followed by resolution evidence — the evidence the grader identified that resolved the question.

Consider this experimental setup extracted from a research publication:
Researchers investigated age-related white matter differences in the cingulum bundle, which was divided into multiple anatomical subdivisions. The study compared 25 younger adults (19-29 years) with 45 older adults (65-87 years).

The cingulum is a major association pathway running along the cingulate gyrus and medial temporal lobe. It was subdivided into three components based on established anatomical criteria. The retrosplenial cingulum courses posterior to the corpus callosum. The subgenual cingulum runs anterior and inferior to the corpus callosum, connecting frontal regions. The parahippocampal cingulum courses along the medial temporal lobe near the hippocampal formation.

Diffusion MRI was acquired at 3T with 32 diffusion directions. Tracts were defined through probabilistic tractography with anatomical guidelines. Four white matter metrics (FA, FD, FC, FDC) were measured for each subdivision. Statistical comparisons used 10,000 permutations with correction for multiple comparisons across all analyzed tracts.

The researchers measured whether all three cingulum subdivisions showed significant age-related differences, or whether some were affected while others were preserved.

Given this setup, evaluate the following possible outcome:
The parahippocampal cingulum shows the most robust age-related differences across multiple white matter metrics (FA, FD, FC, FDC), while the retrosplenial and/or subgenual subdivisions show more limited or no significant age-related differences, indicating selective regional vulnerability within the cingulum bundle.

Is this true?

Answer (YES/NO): NO